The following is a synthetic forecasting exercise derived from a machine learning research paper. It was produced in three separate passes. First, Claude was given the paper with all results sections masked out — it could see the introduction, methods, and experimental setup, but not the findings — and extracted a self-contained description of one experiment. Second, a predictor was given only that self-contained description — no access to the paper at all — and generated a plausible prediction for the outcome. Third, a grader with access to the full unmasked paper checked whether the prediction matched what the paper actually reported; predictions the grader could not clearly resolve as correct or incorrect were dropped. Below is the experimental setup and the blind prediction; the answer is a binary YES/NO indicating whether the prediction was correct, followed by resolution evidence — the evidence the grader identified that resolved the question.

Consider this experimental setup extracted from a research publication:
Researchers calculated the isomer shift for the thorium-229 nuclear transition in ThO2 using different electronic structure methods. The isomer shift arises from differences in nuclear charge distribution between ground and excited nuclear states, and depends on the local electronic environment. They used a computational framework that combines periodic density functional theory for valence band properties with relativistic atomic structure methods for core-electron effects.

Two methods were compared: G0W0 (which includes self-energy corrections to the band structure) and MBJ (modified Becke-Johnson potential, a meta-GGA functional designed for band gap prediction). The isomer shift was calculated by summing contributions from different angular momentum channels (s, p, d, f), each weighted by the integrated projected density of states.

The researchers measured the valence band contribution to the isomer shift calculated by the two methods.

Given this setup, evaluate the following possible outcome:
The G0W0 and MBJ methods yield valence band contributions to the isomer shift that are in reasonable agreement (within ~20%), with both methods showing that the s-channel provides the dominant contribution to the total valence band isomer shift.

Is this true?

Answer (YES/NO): NO